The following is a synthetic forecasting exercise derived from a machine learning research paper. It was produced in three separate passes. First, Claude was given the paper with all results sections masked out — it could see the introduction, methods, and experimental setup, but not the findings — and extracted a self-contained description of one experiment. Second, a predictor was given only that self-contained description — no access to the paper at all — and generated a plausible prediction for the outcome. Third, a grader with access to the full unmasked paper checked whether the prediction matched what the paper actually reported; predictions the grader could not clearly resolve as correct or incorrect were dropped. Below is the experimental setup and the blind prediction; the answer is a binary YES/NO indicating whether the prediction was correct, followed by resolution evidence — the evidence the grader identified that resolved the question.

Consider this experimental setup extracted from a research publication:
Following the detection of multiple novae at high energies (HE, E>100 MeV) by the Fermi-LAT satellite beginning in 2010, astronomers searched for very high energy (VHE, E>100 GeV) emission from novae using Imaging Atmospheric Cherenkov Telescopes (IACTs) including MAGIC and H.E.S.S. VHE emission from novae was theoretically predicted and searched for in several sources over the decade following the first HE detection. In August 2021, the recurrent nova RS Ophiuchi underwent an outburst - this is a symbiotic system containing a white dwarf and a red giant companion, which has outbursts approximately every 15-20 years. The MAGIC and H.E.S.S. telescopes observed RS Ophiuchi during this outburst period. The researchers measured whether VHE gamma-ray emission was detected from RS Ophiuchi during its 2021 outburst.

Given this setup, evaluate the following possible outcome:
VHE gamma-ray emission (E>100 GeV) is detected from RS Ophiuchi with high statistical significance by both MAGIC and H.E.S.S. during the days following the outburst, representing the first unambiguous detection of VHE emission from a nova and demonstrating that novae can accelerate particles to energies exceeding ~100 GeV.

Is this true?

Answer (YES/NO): YES